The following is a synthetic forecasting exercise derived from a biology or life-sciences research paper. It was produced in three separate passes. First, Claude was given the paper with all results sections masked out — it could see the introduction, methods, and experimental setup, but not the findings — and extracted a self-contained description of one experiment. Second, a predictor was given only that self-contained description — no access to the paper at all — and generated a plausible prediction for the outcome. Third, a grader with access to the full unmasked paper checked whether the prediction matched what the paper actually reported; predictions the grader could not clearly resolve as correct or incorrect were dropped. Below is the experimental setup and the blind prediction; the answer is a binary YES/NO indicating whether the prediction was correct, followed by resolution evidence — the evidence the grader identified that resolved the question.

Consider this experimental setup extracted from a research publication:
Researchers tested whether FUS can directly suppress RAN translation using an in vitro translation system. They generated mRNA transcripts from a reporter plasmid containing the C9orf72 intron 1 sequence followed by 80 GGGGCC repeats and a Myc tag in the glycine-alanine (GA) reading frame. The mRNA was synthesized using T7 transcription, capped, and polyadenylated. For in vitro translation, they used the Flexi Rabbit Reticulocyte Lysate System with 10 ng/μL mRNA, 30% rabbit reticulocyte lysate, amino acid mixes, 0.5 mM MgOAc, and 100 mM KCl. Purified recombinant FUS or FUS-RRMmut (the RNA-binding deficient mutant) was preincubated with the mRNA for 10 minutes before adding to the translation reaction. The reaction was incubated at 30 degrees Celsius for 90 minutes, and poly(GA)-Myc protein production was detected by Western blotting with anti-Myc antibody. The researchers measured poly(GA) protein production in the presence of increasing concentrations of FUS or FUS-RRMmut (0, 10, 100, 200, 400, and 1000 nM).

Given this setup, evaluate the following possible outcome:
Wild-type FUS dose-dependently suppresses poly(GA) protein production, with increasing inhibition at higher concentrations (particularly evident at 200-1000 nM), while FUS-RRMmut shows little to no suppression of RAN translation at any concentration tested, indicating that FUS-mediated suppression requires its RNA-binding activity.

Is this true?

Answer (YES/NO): NO